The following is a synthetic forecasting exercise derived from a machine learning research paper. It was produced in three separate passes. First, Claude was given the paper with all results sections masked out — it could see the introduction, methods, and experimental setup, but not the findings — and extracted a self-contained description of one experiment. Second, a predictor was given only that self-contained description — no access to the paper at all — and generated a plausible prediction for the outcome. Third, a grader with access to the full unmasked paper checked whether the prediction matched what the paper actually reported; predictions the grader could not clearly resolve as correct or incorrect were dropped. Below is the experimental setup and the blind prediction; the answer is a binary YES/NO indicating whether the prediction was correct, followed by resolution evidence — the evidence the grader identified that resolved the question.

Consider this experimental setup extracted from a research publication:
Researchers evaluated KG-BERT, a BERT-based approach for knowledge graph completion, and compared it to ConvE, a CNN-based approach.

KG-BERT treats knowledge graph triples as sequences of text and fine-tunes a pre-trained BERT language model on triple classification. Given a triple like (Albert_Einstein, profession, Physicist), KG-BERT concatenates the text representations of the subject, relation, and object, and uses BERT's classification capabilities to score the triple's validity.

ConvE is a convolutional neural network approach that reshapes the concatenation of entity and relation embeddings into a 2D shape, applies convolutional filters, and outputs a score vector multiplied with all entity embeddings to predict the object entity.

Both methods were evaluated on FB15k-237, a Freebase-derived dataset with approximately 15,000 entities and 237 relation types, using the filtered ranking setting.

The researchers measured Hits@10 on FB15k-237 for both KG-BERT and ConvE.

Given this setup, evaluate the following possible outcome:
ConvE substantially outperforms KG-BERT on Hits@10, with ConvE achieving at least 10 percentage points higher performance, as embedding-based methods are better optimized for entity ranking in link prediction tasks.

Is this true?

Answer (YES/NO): NO